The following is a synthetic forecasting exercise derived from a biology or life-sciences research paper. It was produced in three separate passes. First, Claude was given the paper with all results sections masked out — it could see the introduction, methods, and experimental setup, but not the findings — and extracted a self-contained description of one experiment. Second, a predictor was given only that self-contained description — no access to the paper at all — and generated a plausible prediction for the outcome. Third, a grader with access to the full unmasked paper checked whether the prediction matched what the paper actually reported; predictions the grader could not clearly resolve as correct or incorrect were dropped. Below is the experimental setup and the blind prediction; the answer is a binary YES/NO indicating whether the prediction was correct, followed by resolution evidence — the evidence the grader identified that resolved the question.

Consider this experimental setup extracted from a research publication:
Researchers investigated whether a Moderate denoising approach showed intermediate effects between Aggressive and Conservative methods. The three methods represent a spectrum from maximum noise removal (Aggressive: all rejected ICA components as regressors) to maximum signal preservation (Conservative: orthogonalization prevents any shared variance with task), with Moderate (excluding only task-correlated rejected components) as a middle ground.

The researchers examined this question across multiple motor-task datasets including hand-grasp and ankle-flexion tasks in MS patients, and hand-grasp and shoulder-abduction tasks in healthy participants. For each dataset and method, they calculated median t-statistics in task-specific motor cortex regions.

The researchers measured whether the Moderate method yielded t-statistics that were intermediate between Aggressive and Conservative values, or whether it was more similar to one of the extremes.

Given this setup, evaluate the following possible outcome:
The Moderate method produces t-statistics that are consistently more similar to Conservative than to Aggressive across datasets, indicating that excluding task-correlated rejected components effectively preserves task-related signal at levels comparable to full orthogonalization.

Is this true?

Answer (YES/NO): NO